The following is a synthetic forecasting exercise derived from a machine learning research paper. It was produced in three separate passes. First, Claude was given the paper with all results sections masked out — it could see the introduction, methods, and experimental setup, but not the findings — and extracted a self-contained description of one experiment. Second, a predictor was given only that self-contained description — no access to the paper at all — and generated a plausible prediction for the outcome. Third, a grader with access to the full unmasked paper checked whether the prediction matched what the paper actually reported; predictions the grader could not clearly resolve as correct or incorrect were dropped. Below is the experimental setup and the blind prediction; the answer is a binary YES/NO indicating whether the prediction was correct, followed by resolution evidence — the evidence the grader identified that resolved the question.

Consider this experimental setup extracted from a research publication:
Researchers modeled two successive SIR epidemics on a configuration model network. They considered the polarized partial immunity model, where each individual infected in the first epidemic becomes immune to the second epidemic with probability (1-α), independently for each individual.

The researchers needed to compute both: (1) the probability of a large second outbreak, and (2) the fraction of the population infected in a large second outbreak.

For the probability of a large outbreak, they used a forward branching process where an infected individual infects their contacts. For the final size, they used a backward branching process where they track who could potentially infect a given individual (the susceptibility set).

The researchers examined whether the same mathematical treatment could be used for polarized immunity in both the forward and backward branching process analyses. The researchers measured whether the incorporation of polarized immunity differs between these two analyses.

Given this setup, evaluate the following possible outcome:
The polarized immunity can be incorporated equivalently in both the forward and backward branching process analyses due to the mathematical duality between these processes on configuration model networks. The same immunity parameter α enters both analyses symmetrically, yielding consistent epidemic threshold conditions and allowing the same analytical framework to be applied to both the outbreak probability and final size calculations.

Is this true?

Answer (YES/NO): NO